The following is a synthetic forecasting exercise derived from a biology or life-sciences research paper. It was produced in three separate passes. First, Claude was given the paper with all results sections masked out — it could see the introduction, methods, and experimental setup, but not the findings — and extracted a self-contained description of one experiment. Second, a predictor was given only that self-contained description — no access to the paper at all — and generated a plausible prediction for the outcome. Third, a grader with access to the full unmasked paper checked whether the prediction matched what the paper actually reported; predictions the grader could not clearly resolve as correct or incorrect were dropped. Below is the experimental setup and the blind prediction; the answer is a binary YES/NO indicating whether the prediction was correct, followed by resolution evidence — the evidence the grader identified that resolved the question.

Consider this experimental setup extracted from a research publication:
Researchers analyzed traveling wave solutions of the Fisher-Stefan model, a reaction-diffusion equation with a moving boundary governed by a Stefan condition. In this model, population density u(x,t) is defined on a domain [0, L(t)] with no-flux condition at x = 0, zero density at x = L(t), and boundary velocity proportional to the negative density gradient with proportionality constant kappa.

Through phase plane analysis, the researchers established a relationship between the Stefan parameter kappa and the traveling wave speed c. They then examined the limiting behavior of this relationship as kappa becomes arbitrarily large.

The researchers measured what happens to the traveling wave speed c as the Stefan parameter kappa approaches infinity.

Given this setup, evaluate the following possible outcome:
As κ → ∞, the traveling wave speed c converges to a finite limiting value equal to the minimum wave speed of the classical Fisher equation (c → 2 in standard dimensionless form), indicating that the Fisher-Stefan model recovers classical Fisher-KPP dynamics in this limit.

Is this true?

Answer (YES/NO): YES